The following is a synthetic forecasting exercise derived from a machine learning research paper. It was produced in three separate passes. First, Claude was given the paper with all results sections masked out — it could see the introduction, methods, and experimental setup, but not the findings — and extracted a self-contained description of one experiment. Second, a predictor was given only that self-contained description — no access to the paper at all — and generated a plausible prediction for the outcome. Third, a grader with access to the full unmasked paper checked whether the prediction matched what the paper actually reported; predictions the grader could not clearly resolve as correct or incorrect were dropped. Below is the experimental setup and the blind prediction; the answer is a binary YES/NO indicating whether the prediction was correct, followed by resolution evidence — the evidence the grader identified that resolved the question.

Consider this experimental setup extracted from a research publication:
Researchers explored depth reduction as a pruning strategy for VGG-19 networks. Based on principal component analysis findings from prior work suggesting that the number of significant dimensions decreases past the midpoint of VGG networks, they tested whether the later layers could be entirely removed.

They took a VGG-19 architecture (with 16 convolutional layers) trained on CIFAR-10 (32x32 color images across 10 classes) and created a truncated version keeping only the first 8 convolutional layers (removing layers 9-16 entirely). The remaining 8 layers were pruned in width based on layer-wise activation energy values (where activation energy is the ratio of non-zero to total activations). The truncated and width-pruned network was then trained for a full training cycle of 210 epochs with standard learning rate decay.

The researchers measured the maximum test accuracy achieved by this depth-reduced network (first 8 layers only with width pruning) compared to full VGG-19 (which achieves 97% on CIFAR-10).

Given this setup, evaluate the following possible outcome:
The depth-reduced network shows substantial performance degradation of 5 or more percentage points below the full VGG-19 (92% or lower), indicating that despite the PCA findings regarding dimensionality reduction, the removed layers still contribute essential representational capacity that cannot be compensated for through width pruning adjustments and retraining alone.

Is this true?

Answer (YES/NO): YES